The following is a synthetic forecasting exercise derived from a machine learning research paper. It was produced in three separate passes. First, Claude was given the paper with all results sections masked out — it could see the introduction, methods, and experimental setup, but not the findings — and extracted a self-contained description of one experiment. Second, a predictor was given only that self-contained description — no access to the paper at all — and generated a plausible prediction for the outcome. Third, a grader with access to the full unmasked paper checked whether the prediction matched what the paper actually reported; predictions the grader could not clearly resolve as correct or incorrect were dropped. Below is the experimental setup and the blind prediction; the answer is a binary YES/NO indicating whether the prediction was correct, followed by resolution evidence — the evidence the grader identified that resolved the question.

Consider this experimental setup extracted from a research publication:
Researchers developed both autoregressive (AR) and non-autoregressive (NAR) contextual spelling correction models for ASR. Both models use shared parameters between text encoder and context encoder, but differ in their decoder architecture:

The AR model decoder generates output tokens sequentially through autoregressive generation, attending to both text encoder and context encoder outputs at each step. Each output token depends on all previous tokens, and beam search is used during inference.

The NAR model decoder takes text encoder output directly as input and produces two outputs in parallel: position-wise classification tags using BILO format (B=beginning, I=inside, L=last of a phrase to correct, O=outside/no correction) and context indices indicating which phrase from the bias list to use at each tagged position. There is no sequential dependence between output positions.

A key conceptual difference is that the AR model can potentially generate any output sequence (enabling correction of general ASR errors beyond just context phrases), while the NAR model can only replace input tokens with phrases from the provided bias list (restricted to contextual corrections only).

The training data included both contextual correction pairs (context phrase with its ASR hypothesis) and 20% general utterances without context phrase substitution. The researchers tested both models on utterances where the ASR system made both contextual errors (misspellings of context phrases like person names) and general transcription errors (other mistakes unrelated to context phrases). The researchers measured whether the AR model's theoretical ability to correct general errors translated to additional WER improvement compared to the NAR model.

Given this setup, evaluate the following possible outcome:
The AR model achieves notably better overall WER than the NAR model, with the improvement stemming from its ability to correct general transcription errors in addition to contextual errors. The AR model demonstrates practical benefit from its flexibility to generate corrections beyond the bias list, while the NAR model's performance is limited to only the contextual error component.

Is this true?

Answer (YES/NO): NO